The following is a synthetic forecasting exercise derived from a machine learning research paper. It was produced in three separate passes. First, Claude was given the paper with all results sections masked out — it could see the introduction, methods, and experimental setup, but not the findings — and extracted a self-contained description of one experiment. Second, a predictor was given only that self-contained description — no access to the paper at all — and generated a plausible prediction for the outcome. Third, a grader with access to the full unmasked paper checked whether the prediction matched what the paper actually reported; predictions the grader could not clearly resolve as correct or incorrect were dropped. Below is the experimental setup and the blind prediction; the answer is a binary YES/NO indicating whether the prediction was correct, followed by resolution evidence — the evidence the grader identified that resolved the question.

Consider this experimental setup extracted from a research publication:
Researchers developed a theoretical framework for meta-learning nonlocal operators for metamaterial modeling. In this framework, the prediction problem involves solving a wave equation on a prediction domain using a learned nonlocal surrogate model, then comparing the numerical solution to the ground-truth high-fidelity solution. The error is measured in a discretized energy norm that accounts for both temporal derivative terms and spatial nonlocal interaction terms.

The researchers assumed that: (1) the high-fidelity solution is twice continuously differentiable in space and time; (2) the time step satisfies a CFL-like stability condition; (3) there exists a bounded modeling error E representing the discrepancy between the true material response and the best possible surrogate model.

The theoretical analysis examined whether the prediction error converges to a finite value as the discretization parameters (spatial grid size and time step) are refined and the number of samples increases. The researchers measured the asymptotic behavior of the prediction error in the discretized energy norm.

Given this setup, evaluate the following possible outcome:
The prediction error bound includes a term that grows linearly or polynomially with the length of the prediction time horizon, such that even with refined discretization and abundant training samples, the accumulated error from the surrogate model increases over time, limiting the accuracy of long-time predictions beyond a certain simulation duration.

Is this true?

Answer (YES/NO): NO